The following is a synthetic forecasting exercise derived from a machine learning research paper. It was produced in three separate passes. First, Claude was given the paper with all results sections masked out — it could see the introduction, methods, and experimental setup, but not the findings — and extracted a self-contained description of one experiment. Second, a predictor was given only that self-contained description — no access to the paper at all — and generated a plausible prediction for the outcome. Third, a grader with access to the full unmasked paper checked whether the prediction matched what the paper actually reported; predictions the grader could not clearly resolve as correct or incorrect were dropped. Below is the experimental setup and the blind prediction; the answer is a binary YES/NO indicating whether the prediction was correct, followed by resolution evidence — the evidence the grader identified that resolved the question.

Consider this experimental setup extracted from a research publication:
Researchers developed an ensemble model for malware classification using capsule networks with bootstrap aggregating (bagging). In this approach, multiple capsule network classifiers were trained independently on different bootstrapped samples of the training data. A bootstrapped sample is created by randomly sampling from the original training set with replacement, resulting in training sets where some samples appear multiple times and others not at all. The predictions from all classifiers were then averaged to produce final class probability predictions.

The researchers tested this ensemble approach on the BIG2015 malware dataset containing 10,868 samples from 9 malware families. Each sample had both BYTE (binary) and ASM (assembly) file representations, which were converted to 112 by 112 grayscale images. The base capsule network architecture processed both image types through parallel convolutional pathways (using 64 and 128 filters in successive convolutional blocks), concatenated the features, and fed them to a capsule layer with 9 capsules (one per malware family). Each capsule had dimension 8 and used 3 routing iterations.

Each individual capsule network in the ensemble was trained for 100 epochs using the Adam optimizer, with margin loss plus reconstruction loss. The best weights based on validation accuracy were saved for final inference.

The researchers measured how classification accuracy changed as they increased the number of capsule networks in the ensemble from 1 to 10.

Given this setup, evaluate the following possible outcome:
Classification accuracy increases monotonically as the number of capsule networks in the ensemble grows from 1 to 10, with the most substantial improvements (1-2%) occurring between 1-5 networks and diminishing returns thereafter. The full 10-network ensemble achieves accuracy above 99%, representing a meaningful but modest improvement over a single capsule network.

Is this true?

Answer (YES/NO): NO